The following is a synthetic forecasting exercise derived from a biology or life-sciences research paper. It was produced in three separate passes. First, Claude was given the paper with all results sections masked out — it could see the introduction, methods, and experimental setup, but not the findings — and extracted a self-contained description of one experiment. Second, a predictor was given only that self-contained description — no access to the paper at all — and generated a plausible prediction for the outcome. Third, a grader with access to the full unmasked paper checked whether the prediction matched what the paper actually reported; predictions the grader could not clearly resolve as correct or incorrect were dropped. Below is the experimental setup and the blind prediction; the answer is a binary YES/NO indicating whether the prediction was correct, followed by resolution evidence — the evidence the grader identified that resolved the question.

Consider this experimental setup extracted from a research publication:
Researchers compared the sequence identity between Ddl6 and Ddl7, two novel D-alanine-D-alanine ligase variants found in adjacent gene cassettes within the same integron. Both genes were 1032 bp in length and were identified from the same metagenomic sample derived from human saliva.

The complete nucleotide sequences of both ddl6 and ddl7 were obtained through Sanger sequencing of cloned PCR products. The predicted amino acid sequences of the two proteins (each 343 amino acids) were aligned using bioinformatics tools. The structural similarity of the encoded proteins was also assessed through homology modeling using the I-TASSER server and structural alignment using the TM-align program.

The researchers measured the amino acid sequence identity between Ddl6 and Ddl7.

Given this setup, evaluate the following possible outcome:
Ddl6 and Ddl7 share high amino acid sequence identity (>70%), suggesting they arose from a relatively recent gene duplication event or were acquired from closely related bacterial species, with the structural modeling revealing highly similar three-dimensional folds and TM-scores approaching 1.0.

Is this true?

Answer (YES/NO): YES